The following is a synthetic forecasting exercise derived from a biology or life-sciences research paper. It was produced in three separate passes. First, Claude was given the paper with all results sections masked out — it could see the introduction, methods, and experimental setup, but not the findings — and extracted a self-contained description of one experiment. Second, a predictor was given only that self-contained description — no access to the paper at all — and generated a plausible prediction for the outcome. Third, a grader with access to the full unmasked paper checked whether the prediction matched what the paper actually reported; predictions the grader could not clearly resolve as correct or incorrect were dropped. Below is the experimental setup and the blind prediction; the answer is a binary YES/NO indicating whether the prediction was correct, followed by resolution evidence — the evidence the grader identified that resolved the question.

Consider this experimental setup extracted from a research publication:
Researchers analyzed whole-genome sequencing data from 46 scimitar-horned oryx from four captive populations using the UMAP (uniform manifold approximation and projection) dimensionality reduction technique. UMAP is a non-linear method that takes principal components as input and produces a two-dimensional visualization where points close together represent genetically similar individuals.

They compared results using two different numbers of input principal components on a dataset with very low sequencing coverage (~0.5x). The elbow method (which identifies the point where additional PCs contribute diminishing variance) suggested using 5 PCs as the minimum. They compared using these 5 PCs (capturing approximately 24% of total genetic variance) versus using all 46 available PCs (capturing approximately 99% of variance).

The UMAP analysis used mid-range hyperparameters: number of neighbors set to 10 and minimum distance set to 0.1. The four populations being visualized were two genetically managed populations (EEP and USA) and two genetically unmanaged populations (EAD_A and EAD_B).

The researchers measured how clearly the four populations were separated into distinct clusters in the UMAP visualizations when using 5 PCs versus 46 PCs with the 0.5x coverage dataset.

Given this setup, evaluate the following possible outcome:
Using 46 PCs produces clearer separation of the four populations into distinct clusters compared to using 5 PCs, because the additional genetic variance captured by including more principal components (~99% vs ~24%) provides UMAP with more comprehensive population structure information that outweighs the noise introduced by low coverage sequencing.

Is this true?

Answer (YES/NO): NO